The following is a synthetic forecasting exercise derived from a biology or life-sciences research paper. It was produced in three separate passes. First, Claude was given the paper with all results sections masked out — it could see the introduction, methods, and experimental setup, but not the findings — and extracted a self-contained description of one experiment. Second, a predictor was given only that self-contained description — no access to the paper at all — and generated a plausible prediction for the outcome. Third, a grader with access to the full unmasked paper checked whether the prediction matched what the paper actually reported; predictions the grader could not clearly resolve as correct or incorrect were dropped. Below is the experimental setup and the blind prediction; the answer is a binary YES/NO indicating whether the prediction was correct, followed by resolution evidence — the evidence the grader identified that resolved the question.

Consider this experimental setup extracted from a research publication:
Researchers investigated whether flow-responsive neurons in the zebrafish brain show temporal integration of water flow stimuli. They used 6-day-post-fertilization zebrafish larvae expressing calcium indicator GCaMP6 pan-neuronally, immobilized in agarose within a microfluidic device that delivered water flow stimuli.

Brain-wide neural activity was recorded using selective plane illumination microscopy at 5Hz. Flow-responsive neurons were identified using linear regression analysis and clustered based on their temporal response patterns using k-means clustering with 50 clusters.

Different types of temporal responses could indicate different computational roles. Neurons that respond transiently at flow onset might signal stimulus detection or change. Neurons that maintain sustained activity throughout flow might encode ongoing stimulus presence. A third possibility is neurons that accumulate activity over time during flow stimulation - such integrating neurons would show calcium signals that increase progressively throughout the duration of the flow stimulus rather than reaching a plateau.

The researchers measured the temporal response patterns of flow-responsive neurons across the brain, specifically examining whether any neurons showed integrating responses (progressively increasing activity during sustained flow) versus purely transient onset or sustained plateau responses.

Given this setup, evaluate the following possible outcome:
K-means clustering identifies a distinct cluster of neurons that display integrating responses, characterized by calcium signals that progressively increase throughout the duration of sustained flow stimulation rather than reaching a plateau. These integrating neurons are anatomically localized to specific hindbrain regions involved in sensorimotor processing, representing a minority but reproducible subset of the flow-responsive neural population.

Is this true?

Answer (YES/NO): NO